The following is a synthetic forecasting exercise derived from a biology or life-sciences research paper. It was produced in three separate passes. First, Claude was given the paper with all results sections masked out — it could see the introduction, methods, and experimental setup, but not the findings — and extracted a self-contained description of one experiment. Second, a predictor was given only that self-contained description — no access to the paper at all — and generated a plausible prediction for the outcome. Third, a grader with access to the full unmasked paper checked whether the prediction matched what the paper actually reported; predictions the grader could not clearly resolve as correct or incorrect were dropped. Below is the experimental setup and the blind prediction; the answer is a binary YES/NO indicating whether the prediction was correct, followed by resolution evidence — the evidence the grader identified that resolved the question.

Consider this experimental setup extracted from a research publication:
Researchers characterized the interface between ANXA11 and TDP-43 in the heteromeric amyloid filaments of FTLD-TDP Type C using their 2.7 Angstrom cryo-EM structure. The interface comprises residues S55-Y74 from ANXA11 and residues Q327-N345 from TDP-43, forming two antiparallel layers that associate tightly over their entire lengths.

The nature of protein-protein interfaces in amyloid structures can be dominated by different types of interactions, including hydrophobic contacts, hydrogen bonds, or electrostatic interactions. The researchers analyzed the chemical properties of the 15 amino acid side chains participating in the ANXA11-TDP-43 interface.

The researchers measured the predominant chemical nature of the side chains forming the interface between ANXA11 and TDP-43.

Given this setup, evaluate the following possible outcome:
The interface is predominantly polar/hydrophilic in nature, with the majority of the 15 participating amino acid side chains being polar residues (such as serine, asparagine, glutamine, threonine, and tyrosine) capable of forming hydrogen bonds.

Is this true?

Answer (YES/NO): NO